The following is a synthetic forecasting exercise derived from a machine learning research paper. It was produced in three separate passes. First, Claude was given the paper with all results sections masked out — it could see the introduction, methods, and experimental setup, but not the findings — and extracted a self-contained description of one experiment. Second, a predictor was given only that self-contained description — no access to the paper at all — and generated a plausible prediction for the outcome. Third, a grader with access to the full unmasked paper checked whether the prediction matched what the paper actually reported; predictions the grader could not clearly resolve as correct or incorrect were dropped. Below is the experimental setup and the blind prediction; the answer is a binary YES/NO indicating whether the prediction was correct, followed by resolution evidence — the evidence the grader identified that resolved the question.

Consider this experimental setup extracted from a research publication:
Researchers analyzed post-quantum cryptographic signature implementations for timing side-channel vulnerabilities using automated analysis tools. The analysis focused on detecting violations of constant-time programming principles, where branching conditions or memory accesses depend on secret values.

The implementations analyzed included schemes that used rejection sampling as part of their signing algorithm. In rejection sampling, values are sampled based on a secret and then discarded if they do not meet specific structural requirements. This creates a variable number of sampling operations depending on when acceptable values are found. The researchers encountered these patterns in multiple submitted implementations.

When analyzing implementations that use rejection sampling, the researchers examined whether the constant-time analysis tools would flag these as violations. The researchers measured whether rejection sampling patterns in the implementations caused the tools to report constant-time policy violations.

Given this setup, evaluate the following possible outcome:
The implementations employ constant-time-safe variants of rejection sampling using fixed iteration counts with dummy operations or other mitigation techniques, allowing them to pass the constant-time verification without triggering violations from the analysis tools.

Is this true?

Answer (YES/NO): NO